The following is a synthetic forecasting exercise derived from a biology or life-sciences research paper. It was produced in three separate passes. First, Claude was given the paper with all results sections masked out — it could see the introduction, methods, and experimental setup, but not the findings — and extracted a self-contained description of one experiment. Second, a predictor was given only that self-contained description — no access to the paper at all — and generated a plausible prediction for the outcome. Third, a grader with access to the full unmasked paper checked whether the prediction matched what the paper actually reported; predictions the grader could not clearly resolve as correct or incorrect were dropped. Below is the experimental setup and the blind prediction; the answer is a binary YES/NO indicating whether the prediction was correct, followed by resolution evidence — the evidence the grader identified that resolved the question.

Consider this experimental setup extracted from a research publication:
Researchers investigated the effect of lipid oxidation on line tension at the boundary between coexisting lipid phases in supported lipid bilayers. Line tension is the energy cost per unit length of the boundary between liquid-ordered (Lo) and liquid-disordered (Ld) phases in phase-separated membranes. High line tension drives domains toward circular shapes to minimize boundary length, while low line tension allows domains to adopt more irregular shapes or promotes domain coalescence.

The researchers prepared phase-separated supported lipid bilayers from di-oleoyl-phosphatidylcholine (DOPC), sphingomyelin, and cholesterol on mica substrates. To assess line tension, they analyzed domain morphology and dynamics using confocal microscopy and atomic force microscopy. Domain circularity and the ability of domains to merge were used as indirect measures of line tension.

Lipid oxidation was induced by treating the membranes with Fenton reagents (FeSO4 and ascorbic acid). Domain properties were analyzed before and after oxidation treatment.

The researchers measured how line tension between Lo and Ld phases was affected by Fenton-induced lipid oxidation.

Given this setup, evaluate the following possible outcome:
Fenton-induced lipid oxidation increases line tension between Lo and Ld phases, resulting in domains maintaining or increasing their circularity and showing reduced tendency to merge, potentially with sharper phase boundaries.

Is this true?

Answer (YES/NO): NO